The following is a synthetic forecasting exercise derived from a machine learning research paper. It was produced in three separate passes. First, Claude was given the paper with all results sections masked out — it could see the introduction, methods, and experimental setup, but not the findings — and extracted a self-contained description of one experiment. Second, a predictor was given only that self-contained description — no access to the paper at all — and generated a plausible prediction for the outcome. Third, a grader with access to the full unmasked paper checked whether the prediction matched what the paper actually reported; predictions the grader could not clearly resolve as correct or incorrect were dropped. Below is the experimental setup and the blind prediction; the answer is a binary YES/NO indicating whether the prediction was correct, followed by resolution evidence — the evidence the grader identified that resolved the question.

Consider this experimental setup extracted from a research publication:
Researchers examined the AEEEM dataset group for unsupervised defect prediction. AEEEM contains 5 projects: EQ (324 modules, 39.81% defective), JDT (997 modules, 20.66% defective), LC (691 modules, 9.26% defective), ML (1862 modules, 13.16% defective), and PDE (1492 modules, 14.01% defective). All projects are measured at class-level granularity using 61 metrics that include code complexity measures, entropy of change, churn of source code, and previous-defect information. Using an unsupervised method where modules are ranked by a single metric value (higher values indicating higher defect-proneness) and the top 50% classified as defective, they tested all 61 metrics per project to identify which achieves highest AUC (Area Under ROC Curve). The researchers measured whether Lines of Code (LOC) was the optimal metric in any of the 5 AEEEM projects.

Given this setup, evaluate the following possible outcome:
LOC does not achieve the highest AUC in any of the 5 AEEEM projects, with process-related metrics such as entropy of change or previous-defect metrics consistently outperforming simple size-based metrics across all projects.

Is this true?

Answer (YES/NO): NO